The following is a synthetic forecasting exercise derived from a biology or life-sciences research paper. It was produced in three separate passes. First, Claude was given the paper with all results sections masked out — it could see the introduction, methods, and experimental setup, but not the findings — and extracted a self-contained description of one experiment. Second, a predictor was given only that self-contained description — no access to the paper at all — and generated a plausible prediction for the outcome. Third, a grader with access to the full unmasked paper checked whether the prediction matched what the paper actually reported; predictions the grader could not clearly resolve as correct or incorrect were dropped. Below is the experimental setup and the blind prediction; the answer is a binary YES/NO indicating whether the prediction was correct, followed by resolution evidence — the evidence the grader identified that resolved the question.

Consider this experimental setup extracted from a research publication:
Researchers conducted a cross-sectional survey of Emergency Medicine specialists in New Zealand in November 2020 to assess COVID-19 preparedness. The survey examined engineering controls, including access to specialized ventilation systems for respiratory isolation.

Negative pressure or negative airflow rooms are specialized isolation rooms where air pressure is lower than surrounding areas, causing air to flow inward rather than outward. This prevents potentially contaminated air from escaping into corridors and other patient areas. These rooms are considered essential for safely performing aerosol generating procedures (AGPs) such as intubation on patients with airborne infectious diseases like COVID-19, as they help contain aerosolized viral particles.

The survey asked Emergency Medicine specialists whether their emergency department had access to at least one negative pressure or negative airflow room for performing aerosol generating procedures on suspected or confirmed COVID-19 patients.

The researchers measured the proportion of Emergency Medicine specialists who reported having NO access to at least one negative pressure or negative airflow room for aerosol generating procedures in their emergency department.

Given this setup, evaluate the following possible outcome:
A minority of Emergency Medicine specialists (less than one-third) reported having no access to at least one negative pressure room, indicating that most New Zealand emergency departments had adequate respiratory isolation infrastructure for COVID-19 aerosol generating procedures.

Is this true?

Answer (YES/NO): YES